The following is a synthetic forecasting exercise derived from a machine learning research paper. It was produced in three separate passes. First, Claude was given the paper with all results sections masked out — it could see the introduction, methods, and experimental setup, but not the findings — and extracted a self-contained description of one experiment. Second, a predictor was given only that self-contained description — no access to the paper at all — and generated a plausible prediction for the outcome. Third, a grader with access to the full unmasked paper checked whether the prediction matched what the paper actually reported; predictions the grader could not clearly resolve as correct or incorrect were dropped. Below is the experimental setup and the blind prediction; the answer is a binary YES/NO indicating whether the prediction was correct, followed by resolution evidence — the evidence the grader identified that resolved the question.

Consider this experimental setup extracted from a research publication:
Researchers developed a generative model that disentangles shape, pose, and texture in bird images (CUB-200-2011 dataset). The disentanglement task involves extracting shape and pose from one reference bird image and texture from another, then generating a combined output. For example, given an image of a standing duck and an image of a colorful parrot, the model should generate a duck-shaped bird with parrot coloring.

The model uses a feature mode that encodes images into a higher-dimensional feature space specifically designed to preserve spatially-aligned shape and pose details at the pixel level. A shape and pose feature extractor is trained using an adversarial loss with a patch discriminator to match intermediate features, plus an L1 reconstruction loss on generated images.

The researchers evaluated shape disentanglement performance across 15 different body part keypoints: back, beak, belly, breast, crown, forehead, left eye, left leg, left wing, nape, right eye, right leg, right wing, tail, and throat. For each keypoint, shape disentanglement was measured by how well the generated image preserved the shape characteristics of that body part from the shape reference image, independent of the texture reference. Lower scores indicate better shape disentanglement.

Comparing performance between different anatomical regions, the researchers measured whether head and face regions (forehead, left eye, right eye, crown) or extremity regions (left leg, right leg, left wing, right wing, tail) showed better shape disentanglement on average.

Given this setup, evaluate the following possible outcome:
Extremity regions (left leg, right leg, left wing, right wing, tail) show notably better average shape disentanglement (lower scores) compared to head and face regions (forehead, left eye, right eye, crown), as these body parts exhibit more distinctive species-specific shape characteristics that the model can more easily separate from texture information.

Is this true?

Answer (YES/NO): NO